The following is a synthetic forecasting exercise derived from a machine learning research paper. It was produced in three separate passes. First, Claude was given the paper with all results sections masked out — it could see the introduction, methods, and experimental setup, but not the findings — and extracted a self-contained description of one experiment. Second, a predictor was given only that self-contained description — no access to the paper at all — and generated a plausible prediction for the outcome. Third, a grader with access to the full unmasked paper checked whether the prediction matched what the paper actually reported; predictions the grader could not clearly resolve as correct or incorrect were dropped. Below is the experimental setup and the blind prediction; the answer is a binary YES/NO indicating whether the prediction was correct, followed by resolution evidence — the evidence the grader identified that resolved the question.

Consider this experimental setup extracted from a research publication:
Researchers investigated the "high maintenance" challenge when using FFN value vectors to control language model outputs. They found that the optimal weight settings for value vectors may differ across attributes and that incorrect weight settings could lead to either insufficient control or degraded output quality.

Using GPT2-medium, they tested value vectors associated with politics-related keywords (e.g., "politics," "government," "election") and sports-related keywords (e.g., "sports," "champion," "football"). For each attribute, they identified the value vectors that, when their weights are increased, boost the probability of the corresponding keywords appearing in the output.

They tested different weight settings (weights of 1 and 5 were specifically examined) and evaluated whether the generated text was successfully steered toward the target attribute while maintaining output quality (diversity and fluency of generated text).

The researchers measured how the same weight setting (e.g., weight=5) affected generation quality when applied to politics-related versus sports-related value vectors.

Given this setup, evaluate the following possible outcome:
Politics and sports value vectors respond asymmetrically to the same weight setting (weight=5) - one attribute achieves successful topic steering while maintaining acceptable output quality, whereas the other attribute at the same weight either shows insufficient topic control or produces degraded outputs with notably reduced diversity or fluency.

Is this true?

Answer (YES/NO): YES